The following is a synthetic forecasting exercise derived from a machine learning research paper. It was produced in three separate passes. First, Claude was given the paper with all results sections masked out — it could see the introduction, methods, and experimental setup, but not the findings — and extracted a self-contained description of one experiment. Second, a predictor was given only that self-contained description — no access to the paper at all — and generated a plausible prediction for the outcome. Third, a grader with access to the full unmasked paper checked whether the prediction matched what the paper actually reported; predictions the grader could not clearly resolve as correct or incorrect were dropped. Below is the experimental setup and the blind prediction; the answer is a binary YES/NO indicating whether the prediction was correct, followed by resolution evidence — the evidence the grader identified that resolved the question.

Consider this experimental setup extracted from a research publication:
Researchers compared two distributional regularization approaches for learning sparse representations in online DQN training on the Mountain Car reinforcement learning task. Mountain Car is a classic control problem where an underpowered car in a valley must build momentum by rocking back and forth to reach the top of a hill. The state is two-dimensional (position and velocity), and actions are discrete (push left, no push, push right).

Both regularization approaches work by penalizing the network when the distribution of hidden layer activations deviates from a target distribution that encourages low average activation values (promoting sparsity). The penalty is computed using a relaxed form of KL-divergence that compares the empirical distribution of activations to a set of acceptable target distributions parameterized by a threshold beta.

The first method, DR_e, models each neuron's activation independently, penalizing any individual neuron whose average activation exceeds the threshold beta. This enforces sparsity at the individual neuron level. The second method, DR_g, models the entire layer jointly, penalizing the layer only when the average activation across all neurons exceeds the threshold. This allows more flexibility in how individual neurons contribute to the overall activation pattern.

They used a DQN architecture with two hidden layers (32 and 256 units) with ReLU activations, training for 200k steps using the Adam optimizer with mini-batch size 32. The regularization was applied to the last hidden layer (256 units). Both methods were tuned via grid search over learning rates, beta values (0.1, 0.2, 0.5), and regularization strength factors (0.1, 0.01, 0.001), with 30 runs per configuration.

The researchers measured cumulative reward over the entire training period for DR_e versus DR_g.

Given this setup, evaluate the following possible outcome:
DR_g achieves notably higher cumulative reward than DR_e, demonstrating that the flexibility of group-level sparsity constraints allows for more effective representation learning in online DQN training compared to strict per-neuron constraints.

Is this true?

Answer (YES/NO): NO